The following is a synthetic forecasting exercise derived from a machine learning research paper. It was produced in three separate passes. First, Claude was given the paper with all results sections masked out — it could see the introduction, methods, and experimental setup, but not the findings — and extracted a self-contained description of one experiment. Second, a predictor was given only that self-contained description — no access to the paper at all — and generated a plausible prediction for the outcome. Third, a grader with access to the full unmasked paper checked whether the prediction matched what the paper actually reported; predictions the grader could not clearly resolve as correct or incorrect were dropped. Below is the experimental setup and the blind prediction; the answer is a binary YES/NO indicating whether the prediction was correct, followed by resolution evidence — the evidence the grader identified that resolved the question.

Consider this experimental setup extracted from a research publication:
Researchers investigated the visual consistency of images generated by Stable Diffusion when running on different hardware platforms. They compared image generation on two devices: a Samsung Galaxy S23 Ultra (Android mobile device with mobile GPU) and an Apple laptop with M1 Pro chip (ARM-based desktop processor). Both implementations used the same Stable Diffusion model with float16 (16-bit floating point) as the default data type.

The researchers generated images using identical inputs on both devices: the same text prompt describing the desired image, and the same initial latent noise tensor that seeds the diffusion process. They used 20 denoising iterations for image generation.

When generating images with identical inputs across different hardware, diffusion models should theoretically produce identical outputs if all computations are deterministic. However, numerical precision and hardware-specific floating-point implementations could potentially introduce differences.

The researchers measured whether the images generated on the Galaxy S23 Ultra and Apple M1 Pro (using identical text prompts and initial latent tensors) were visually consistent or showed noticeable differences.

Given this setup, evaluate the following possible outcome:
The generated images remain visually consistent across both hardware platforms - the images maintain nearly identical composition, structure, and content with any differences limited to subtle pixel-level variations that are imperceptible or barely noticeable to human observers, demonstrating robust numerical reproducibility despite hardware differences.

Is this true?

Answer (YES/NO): NO